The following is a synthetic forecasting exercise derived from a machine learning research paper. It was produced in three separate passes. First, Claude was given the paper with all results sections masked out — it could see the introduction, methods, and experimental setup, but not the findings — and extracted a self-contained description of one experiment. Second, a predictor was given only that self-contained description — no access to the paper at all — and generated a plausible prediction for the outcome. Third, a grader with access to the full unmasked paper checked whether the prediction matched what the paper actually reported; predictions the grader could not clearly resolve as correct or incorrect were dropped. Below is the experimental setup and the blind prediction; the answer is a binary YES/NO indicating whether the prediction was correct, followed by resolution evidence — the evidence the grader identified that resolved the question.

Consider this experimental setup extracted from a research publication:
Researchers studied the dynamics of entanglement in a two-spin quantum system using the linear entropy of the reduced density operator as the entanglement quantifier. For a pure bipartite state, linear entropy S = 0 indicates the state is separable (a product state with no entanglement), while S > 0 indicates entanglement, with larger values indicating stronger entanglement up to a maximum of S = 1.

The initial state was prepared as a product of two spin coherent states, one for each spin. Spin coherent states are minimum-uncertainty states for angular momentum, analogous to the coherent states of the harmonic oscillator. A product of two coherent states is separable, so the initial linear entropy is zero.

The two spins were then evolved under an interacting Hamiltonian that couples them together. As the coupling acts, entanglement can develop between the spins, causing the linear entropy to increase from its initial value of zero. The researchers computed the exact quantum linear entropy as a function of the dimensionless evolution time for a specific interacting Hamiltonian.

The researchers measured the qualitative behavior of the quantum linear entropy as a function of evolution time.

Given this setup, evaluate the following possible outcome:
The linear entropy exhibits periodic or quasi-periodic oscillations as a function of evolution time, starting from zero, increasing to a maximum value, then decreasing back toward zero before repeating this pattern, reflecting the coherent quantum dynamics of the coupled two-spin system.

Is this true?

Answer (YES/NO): YES